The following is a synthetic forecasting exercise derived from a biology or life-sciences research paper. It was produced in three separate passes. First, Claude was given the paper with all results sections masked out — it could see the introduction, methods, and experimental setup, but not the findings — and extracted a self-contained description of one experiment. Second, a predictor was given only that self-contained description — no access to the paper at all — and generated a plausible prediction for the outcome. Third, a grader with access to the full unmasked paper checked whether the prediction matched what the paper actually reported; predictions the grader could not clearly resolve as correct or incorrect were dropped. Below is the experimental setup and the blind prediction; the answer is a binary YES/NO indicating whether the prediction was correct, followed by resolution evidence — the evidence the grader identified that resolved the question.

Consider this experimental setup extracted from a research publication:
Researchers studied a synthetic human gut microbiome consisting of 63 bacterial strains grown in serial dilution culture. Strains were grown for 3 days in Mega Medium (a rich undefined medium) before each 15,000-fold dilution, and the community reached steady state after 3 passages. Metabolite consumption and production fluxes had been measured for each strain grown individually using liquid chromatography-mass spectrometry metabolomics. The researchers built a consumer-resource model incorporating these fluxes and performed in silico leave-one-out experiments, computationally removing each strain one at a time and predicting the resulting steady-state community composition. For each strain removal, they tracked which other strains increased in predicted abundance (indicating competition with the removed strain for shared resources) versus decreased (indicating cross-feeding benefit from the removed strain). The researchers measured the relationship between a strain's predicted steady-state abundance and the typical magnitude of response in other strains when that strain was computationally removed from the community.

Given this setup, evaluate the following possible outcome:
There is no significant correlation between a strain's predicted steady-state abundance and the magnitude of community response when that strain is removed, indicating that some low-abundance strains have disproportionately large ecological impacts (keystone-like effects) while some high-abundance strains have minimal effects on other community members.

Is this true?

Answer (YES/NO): NO